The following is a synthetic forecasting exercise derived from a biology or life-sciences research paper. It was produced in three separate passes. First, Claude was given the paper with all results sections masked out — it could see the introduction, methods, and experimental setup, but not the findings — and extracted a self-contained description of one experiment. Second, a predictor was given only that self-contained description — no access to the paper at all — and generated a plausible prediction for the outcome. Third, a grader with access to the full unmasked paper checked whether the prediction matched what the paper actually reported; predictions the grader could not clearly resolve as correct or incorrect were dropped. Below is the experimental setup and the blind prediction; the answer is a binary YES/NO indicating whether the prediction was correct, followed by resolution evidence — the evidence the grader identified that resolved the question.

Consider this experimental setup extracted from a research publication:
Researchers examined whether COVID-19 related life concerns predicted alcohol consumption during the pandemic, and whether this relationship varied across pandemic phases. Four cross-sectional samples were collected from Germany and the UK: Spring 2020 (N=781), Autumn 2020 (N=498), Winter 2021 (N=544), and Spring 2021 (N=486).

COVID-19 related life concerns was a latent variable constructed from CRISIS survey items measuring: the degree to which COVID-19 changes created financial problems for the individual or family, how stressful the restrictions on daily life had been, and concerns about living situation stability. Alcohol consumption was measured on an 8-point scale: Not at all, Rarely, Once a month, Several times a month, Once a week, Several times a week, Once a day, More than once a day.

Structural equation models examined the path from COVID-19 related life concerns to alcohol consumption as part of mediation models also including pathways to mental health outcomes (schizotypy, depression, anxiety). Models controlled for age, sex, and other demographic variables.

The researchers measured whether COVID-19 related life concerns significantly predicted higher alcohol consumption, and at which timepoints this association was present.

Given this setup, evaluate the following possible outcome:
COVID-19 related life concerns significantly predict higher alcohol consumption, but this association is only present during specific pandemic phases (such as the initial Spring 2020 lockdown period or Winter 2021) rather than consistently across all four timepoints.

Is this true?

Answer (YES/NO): NO